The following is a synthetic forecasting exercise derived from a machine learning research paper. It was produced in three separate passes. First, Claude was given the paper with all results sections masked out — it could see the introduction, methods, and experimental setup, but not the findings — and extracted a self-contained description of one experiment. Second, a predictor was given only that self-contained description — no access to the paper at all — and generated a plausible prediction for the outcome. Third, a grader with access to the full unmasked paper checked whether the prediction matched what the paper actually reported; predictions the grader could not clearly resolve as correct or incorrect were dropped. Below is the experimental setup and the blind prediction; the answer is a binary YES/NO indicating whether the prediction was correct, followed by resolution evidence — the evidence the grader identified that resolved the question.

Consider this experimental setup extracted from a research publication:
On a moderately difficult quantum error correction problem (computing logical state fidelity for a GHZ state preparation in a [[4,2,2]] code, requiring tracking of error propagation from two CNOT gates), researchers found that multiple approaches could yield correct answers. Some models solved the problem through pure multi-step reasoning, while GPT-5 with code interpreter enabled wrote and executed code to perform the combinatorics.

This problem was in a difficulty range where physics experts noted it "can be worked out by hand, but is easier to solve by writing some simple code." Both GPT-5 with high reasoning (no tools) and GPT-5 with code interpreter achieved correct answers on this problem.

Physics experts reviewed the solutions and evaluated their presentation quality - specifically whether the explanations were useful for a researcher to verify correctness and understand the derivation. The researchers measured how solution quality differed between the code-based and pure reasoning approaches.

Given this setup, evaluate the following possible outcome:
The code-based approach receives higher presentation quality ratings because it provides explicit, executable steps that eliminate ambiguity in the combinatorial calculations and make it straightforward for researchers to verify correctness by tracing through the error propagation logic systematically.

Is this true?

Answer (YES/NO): NO